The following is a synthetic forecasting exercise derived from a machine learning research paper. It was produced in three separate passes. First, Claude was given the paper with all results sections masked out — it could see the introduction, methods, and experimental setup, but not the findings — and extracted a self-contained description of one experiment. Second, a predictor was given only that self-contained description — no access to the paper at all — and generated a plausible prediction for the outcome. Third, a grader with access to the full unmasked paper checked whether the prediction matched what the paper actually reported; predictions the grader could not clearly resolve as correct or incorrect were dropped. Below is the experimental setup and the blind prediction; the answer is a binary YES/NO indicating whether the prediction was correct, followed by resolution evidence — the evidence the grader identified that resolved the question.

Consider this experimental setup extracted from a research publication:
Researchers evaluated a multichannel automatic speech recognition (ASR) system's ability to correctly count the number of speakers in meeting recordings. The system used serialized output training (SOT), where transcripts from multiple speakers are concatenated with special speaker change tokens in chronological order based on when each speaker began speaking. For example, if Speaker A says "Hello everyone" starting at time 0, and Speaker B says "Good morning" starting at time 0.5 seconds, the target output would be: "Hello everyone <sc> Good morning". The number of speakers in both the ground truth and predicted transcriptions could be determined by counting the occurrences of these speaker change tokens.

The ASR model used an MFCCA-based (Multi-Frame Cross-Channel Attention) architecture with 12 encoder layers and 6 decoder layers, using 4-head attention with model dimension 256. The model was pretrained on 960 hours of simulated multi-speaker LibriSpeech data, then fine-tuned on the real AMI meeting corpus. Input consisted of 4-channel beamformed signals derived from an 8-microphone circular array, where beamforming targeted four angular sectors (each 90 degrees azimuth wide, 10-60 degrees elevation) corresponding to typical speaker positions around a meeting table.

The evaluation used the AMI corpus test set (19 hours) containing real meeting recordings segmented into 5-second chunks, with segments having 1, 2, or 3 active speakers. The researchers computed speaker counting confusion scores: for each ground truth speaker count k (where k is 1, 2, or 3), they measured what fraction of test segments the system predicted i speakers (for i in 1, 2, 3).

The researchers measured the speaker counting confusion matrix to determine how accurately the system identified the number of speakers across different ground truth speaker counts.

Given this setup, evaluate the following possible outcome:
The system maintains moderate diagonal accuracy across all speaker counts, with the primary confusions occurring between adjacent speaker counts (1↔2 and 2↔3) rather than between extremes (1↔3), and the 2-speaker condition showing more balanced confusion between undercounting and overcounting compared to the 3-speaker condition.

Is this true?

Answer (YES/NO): NO